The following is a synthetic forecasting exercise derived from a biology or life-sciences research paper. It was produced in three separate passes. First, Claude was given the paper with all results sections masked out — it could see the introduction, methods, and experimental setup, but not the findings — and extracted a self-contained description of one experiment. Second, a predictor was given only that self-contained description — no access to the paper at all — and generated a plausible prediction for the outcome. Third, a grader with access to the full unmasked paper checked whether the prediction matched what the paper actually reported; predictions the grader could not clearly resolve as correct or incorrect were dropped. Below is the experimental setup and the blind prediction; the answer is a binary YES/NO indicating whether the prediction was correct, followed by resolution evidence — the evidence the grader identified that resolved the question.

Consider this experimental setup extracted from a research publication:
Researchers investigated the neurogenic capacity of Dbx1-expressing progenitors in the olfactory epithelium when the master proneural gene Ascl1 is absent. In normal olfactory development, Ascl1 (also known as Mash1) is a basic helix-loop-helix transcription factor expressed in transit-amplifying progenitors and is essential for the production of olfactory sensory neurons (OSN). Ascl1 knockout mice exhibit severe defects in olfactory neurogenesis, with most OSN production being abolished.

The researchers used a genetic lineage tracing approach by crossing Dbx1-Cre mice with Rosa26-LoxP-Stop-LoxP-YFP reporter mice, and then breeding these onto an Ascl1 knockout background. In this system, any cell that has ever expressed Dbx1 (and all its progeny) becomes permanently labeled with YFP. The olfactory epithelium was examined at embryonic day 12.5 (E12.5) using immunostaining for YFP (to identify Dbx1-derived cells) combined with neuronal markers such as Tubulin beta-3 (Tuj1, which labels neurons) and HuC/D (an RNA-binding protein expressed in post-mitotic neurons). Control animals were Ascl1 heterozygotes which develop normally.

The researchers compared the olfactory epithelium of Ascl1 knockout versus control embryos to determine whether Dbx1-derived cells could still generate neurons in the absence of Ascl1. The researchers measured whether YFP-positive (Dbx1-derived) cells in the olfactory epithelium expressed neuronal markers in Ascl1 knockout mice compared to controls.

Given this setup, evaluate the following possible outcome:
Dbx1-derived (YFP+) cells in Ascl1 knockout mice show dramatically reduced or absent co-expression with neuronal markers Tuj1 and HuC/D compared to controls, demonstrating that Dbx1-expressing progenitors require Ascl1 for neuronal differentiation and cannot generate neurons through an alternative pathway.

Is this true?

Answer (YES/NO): NO